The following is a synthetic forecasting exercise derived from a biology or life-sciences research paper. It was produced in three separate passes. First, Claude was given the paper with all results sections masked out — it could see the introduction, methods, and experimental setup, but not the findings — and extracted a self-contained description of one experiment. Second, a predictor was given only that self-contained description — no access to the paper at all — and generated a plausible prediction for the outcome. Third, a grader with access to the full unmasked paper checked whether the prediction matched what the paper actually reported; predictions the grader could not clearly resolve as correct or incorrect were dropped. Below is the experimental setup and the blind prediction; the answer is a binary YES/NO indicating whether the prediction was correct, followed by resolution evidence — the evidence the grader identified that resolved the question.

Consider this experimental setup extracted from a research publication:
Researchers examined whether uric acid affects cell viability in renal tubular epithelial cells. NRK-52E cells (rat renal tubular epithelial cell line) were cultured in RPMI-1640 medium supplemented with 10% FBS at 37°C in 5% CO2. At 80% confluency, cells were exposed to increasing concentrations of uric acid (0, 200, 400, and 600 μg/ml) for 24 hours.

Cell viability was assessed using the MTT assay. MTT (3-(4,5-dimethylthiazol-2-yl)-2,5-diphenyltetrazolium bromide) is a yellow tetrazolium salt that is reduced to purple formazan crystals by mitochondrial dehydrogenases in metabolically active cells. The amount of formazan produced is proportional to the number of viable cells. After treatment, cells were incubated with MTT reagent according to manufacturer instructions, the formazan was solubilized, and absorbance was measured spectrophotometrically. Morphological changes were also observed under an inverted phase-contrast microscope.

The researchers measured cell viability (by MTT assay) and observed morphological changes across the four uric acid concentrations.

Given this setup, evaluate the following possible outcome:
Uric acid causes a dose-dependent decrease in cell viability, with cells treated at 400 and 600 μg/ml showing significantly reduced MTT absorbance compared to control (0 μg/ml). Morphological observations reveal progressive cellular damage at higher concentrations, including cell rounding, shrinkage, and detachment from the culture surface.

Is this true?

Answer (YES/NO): NO